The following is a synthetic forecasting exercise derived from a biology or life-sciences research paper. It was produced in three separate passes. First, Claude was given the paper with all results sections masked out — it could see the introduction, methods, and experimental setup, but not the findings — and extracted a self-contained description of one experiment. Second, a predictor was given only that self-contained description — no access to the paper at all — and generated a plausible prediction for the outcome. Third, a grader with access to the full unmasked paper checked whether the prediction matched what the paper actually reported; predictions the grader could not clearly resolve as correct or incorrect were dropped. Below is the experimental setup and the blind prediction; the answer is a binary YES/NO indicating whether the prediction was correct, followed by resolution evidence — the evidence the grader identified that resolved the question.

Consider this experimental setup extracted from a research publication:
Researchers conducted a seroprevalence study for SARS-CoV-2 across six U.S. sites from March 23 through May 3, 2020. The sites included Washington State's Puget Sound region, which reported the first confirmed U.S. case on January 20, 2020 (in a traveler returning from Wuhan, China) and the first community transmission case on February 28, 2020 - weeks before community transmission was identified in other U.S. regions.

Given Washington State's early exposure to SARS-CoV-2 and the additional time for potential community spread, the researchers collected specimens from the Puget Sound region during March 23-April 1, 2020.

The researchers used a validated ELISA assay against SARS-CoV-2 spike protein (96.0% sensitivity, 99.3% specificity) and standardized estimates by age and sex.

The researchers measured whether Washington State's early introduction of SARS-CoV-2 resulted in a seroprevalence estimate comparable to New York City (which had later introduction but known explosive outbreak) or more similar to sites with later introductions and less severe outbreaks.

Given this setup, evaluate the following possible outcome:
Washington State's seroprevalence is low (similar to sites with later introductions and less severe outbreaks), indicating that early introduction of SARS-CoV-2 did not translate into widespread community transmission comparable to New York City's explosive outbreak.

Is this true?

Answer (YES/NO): YES